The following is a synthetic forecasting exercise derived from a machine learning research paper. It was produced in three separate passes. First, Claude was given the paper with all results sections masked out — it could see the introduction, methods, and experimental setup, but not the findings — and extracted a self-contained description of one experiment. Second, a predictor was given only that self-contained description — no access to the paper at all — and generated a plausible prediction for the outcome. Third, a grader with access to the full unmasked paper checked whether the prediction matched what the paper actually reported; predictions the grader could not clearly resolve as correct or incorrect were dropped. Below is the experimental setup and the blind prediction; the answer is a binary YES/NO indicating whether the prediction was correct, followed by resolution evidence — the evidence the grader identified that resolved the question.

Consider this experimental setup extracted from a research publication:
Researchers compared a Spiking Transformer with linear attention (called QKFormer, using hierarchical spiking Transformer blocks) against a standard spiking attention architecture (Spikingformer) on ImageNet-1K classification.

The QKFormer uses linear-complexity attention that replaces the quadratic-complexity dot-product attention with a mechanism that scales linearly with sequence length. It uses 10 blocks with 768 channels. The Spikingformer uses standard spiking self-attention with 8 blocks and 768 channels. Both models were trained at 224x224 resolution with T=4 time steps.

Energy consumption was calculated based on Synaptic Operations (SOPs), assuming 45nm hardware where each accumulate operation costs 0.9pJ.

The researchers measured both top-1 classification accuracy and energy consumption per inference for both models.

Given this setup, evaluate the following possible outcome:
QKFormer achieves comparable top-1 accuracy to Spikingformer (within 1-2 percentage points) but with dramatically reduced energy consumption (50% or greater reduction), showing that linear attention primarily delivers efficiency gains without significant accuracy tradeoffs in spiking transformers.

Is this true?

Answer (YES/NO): NO